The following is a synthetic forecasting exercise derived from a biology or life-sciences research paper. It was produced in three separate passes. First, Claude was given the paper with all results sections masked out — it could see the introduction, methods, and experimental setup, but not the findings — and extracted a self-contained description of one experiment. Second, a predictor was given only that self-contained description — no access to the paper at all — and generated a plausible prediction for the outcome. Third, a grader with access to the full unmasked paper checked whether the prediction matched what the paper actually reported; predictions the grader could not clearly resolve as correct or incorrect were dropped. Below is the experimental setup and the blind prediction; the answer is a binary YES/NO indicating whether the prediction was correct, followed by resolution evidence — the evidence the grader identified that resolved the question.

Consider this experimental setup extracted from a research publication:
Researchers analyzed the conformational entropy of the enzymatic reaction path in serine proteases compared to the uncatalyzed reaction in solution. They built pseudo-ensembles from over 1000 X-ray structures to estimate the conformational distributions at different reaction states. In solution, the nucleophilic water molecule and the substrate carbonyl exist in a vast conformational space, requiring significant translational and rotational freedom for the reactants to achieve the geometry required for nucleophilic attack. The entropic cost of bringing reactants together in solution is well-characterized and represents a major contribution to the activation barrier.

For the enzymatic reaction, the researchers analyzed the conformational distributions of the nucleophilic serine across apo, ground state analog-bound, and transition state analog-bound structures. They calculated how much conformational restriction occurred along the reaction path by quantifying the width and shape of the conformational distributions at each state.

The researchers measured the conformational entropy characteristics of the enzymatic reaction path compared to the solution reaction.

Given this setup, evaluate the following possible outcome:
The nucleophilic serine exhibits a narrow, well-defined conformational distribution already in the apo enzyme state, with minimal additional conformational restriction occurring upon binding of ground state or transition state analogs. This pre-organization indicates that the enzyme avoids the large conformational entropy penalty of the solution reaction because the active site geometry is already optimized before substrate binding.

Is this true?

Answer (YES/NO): NO